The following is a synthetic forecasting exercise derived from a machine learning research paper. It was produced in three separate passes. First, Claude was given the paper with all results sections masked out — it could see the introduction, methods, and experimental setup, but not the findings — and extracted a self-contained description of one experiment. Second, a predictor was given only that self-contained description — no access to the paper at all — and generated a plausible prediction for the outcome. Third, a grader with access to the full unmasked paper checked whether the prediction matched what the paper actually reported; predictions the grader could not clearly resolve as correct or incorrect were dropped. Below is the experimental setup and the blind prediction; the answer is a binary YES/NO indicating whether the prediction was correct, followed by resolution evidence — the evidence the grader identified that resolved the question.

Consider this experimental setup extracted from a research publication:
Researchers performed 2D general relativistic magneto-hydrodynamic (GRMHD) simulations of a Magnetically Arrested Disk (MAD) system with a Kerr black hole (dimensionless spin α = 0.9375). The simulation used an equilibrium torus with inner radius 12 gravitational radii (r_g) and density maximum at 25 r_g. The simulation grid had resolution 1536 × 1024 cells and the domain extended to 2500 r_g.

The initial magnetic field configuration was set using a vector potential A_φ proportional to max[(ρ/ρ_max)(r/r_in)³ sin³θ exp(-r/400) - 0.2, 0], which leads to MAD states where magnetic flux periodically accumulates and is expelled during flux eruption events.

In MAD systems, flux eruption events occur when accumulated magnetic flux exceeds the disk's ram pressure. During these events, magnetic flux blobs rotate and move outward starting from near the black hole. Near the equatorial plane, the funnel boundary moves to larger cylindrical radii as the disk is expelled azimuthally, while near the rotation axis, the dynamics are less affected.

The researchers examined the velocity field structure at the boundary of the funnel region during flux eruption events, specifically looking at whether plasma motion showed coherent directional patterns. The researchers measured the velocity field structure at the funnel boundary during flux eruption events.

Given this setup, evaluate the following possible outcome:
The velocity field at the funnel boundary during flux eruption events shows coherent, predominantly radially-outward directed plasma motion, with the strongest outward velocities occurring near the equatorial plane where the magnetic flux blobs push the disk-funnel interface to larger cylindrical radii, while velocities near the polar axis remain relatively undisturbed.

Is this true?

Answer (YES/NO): NO